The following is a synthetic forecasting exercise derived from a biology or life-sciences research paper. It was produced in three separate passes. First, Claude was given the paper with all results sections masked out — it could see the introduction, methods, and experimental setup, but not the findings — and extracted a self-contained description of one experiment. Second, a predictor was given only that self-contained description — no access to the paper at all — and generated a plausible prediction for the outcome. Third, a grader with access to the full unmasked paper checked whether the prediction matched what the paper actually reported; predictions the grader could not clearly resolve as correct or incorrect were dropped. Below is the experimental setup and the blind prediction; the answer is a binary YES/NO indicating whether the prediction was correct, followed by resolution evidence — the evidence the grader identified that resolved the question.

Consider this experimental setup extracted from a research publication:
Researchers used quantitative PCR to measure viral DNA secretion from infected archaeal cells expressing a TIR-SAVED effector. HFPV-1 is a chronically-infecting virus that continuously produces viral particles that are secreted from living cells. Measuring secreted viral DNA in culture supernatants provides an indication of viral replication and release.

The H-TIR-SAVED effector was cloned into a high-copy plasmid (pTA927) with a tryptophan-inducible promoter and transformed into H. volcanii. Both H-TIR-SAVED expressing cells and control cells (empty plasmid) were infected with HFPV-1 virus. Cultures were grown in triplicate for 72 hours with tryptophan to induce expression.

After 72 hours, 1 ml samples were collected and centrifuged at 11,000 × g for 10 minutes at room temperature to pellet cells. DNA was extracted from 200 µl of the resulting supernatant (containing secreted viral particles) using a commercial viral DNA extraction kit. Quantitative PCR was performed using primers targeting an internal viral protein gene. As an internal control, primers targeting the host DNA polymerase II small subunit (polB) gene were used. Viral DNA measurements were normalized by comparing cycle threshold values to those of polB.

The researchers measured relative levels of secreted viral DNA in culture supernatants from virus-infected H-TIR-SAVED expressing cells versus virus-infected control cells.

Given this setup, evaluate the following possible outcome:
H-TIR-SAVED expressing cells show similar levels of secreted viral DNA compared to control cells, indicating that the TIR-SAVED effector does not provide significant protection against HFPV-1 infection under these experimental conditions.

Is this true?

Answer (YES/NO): NO